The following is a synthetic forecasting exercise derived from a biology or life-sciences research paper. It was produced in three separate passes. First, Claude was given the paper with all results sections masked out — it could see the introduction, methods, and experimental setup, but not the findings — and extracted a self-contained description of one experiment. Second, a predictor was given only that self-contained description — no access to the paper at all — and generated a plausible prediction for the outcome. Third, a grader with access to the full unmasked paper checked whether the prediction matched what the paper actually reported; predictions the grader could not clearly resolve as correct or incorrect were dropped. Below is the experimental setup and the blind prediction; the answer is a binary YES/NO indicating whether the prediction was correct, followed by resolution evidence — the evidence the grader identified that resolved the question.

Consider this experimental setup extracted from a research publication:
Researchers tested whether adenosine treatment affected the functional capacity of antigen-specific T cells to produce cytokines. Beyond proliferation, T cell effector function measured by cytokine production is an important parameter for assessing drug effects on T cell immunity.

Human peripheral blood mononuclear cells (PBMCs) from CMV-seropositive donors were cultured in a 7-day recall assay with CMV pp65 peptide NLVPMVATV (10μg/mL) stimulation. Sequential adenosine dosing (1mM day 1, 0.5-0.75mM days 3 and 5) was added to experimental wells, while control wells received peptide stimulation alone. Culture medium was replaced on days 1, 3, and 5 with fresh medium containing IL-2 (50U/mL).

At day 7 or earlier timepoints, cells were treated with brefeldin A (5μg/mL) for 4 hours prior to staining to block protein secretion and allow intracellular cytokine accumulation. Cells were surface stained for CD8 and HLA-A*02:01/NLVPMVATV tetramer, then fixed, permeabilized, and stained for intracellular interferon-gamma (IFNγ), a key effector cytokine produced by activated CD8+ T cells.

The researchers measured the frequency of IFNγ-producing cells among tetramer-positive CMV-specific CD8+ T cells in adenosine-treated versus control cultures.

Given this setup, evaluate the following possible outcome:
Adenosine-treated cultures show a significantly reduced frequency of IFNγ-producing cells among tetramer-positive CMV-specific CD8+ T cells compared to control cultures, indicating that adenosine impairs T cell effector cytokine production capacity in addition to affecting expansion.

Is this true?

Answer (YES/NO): NO